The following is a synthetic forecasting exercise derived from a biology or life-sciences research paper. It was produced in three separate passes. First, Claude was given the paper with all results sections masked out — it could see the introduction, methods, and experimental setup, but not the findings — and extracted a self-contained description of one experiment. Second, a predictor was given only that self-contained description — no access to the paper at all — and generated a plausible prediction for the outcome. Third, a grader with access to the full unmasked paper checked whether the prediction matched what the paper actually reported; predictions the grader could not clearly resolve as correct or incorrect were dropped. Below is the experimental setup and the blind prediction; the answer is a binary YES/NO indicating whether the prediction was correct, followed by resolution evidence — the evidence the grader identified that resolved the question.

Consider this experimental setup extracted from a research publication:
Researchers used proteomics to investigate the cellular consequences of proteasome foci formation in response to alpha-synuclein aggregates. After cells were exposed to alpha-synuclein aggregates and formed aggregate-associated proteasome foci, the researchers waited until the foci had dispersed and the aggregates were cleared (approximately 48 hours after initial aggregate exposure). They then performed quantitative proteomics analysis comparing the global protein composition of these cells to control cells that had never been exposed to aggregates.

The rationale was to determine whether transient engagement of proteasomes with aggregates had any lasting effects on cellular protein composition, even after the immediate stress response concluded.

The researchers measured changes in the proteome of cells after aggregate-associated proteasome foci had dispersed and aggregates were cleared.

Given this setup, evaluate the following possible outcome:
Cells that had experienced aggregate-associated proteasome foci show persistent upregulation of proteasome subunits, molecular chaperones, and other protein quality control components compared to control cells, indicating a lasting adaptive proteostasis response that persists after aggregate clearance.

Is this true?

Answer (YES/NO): NO